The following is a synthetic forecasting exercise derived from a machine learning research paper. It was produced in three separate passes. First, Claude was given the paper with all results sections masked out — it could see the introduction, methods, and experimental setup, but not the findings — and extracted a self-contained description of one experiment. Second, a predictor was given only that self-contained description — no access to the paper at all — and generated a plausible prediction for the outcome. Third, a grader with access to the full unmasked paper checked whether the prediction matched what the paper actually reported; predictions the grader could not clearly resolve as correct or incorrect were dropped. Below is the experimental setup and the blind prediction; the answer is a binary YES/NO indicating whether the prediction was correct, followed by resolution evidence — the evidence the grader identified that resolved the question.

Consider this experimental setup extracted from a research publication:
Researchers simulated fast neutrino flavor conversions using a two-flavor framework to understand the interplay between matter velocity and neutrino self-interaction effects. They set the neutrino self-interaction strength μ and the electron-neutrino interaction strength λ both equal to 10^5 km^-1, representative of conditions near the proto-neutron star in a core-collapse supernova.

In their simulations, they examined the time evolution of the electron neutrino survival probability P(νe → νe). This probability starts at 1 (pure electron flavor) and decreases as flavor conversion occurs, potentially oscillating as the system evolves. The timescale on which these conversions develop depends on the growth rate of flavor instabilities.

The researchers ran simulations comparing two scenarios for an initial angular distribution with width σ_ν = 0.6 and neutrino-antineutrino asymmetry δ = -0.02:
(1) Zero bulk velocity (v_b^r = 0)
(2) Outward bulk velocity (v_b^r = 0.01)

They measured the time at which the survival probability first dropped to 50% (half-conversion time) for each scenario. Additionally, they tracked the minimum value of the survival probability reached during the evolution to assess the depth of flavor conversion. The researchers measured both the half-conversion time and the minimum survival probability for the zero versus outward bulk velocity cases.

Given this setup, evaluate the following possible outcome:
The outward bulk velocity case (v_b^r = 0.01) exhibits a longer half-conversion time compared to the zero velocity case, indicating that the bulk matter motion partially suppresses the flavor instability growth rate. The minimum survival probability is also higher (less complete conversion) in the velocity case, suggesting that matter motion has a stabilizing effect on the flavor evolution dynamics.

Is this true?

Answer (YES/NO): NO